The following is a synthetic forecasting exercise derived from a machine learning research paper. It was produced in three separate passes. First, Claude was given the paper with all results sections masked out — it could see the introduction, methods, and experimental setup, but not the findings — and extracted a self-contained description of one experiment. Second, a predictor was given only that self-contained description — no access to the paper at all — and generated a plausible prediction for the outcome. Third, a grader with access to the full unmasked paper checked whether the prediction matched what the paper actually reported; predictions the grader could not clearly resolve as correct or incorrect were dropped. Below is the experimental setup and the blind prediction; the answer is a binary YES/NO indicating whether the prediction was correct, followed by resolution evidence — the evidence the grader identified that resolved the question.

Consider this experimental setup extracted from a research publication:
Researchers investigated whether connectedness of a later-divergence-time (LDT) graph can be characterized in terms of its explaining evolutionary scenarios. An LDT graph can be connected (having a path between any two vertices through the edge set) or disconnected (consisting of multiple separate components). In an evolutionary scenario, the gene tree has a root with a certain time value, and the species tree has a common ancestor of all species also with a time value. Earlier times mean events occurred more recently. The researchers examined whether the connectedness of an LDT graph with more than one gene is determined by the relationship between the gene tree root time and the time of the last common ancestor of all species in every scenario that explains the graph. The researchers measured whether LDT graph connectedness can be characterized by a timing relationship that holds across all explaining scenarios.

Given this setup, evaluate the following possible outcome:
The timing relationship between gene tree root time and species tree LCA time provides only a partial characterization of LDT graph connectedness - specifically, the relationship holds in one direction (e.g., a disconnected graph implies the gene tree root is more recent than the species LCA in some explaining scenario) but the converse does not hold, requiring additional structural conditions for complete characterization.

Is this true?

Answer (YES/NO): NO